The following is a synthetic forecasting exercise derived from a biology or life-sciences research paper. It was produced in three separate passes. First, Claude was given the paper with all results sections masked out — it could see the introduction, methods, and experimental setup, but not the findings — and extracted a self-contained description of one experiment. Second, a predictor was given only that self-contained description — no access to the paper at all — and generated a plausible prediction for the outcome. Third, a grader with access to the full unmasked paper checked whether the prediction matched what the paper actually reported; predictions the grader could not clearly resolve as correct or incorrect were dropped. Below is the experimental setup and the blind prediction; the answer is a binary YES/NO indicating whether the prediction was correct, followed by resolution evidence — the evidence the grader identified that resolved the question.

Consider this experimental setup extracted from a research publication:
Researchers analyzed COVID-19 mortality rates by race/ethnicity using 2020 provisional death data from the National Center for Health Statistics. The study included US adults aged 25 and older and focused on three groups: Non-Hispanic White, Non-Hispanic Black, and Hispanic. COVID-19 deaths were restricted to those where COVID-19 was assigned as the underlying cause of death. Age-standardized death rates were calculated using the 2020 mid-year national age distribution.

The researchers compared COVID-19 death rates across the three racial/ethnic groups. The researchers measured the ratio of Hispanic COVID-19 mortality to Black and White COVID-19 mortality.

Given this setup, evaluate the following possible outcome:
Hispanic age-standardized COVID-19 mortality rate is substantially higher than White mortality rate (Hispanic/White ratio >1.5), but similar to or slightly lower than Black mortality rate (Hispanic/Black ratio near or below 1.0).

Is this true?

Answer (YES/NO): NO